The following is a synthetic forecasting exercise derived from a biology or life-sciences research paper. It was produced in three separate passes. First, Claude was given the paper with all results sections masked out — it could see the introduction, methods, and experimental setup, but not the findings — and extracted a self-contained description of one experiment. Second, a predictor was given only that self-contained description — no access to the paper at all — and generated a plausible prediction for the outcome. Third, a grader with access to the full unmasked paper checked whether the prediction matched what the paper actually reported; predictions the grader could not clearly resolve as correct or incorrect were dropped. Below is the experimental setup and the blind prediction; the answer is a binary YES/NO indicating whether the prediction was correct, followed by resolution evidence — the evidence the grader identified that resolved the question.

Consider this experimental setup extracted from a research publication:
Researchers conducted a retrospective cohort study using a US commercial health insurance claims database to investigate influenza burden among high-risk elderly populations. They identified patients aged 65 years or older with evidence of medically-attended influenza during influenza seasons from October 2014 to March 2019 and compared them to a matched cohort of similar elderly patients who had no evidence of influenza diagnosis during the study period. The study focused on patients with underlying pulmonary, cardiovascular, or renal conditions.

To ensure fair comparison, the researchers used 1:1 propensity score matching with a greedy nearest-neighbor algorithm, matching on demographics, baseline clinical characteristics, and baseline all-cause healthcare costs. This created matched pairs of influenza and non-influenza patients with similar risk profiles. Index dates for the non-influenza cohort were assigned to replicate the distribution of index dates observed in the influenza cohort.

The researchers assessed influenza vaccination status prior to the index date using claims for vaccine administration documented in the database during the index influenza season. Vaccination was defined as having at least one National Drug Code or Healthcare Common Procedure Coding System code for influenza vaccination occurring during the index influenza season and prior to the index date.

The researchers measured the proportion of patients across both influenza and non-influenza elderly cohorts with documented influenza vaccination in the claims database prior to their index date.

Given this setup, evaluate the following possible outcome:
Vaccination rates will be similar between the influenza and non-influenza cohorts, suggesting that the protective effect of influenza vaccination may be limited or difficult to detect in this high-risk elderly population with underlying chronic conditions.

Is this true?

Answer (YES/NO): YES